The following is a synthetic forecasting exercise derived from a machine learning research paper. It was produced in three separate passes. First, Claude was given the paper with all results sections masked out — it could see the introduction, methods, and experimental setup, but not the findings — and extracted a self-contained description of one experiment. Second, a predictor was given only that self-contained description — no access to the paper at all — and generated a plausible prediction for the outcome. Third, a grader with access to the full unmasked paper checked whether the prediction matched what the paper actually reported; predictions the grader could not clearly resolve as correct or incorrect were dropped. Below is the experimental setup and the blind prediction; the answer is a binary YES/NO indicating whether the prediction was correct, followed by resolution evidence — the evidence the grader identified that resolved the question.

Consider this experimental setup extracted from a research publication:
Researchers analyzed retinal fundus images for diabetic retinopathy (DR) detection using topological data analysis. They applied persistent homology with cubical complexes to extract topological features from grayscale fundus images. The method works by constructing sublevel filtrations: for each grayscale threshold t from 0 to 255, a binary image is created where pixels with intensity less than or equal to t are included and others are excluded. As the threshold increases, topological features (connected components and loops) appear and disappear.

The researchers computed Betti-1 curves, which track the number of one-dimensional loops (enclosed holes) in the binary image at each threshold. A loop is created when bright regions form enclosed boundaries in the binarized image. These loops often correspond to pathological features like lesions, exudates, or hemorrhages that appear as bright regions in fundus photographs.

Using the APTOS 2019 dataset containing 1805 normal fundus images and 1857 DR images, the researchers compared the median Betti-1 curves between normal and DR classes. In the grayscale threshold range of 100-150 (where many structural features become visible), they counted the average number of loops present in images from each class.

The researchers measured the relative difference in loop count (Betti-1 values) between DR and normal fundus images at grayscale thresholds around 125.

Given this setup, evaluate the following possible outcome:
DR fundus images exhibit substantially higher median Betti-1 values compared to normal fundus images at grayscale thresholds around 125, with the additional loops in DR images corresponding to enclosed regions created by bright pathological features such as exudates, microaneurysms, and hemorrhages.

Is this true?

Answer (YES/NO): YES